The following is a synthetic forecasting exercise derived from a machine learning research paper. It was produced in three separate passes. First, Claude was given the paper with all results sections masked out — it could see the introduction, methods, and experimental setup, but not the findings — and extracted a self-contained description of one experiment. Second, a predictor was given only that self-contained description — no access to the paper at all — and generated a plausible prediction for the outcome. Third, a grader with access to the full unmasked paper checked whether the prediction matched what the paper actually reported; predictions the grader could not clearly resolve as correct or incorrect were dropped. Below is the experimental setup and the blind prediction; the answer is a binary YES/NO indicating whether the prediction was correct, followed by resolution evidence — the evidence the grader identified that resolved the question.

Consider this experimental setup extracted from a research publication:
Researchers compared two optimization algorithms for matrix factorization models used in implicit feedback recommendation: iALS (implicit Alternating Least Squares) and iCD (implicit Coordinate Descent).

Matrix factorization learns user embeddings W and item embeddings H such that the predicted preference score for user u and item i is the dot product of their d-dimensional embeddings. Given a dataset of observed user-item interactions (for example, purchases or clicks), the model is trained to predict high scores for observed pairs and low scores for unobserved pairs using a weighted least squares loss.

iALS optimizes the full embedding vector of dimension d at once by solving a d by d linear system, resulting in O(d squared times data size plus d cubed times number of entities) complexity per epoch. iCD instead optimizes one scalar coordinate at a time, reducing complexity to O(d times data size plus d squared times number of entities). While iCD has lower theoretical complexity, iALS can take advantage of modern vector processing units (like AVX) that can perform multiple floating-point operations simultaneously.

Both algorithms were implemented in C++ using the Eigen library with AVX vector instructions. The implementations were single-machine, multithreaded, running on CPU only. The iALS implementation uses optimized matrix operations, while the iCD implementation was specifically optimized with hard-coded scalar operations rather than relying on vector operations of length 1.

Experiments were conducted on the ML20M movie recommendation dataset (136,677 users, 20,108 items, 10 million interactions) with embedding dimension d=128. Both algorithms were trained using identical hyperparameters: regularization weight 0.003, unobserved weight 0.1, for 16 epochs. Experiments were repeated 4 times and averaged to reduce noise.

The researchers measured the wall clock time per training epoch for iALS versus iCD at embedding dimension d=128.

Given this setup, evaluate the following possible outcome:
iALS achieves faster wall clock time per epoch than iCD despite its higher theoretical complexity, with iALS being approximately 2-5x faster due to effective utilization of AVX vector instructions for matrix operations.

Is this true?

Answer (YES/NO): NO